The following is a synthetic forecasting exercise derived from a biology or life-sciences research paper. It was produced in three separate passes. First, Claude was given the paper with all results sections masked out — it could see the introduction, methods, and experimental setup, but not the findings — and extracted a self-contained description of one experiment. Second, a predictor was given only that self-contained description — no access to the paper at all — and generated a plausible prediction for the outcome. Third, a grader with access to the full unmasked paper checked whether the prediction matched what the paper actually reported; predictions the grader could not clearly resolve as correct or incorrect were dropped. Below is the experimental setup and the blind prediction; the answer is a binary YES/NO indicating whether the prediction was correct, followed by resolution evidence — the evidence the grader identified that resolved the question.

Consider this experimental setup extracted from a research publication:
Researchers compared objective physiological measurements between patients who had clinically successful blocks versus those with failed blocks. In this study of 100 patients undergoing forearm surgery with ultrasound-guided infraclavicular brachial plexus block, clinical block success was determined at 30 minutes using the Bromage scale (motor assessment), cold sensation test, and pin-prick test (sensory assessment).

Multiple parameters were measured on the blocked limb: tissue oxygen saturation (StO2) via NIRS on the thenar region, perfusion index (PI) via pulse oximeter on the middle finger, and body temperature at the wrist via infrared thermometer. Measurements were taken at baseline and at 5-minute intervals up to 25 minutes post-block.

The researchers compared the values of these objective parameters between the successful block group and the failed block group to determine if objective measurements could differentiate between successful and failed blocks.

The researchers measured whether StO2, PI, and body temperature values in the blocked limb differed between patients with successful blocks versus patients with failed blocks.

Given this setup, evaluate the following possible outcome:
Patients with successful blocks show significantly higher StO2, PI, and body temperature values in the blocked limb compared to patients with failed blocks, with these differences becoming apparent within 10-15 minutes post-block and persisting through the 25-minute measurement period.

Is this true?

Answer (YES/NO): NO